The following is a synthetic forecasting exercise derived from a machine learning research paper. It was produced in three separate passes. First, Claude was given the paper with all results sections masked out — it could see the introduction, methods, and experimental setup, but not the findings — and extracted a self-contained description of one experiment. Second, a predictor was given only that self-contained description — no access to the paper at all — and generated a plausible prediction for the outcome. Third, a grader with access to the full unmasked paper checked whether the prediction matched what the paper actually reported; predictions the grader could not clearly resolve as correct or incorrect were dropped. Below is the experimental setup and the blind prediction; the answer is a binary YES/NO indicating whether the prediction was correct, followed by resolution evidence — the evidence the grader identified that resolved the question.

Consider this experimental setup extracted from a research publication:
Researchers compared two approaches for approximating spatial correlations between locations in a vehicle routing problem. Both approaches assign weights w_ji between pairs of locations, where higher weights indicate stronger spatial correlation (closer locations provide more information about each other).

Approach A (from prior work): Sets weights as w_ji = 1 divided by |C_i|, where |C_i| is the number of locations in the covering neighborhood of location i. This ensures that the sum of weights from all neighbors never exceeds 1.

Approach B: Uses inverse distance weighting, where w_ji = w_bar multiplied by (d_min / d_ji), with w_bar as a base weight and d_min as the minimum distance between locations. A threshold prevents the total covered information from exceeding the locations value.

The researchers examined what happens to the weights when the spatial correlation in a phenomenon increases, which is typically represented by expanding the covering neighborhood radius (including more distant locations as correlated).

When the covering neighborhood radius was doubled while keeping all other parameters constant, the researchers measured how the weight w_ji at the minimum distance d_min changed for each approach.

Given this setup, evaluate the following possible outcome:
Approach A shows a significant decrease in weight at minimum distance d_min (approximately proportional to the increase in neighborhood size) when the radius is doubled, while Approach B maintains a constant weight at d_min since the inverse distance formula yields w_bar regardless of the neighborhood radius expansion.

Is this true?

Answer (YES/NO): YES